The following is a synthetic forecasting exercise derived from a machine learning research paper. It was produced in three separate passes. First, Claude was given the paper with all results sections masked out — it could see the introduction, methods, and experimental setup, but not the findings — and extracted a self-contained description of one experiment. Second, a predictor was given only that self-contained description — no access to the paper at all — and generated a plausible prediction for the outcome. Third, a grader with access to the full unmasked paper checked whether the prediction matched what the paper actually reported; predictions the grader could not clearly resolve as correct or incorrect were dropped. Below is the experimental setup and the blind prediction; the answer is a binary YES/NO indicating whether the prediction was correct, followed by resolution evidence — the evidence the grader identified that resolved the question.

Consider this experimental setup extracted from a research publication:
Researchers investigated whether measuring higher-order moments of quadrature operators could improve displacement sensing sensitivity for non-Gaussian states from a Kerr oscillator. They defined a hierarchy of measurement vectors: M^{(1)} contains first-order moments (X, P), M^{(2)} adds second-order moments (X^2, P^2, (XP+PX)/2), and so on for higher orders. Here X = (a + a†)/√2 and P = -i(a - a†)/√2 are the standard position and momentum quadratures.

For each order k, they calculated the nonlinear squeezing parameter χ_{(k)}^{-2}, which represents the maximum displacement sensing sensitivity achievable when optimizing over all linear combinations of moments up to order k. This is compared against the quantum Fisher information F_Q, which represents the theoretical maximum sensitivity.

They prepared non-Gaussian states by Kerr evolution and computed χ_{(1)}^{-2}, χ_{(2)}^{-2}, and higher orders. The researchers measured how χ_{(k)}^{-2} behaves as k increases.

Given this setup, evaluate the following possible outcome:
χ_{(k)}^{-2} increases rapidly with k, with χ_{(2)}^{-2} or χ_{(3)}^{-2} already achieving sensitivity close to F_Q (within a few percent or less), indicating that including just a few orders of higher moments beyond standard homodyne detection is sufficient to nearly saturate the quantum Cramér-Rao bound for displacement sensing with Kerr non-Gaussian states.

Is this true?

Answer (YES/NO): NO